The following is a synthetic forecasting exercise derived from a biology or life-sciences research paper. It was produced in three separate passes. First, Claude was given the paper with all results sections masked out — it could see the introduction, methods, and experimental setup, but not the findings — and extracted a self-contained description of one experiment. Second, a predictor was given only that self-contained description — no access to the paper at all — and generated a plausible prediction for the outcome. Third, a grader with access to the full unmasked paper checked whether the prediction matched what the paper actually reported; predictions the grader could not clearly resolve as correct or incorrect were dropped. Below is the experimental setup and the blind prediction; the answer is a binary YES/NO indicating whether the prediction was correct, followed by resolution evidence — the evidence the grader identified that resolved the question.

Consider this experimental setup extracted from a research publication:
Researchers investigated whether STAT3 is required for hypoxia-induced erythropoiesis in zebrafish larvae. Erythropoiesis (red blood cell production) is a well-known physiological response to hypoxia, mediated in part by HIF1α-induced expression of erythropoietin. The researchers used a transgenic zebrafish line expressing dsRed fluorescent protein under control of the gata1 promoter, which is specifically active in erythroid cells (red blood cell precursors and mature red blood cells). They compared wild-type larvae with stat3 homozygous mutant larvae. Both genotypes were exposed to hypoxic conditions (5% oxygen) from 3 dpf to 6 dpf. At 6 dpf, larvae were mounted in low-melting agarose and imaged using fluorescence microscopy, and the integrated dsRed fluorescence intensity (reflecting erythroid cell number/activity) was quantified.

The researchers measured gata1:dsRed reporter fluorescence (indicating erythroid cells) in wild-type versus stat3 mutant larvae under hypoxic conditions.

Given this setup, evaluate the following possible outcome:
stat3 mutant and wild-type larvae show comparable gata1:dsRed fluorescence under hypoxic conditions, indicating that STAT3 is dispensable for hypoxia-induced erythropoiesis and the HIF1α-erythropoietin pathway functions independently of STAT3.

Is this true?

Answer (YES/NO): NO